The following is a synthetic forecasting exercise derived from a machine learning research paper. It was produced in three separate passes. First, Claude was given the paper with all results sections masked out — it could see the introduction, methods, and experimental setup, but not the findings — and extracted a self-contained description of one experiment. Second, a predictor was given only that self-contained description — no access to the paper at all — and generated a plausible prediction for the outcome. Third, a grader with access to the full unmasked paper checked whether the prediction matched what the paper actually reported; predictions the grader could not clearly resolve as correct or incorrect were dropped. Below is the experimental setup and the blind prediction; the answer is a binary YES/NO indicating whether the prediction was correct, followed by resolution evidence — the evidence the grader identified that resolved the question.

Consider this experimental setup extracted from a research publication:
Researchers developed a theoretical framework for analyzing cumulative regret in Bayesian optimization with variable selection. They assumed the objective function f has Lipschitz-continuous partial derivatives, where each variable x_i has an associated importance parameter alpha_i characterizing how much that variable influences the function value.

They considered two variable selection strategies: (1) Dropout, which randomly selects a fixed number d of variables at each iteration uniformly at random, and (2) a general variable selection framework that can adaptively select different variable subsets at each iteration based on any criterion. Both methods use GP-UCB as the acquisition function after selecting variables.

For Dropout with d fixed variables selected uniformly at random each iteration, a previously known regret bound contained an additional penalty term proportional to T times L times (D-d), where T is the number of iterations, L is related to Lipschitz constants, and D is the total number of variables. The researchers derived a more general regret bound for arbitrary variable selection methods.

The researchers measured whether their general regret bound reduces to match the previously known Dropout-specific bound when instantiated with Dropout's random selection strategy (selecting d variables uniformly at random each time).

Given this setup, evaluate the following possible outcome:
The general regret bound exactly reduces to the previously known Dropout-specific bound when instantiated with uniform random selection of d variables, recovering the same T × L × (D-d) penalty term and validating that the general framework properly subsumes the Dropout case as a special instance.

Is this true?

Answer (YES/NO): YES